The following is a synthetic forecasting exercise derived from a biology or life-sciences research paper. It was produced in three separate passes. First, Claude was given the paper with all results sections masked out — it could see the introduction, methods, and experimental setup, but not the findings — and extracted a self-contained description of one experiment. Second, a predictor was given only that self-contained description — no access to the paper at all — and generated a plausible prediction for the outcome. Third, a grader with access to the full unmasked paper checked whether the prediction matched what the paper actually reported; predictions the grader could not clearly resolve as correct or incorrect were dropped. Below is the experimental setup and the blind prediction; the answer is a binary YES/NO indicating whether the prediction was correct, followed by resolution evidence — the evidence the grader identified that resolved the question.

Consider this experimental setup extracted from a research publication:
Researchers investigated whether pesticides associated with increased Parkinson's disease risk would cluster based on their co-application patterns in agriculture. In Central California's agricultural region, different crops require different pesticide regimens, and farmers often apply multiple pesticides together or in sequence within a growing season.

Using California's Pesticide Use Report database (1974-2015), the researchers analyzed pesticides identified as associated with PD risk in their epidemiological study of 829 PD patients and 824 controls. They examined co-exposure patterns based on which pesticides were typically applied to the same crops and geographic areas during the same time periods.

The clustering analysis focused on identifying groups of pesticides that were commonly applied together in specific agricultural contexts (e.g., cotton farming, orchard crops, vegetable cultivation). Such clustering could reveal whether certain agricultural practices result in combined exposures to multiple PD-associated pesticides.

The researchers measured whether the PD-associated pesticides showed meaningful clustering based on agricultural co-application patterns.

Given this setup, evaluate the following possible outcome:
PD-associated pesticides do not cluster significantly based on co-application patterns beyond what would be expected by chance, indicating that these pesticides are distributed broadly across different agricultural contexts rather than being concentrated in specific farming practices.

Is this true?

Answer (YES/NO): NO